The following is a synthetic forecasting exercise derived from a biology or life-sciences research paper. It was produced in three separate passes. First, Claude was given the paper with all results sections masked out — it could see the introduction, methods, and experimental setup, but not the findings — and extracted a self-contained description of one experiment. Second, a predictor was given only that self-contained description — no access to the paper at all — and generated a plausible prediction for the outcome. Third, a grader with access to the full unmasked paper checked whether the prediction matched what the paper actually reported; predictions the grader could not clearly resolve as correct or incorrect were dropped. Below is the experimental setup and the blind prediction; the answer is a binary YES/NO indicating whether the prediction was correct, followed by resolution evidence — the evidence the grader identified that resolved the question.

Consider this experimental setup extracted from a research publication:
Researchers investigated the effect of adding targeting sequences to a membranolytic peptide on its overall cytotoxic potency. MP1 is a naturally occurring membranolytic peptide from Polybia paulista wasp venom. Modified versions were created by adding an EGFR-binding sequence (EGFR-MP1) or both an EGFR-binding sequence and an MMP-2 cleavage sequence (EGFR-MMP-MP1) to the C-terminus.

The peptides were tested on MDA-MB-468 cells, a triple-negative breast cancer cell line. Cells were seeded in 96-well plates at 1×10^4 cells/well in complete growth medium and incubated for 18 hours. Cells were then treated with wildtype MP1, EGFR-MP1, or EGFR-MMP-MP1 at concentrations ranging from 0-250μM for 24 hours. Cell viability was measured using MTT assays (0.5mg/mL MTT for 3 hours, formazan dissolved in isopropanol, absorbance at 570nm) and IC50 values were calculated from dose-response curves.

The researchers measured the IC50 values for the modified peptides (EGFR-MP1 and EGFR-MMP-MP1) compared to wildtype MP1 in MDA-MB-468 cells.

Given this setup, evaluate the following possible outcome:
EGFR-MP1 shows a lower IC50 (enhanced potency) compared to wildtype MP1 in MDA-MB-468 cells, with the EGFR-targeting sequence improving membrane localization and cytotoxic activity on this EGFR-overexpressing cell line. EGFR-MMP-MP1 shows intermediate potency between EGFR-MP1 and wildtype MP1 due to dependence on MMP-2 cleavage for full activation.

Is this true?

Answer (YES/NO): NO